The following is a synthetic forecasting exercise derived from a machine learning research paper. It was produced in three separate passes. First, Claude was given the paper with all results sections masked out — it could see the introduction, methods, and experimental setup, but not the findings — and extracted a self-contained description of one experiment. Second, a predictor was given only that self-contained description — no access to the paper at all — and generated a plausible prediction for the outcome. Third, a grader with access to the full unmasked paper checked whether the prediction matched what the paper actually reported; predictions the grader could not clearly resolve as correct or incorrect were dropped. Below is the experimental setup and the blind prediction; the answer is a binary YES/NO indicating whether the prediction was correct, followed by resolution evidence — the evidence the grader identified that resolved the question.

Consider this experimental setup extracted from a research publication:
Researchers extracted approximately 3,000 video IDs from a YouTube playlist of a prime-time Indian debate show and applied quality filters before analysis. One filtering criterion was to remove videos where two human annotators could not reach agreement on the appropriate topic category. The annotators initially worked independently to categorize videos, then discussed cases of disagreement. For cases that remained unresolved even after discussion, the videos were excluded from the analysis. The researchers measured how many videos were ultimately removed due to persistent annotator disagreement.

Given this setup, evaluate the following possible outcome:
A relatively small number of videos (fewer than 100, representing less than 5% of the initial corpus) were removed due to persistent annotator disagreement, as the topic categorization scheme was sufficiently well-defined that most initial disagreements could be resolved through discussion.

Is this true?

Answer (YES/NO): YES